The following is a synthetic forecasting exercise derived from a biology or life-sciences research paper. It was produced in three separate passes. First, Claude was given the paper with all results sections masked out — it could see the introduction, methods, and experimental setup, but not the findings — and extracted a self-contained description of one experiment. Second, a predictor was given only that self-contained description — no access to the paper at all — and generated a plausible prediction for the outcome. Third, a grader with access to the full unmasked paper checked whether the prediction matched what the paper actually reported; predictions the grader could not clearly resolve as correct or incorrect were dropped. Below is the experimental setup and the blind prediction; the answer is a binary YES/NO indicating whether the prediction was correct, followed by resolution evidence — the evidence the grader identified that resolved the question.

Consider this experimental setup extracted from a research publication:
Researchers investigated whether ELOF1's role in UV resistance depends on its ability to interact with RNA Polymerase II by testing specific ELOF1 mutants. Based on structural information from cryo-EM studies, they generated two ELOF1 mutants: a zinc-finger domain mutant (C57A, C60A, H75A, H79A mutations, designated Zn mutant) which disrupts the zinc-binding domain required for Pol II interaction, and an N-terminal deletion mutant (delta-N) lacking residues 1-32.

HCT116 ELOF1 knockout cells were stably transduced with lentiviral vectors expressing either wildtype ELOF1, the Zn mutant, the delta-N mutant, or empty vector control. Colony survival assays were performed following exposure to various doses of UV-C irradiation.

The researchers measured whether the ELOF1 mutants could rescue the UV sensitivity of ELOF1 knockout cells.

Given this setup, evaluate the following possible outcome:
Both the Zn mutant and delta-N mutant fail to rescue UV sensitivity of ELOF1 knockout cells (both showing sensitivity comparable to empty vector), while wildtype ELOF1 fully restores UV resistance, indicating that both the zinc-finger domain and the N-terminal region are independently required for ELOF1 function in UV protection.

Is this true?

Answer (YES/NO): NO